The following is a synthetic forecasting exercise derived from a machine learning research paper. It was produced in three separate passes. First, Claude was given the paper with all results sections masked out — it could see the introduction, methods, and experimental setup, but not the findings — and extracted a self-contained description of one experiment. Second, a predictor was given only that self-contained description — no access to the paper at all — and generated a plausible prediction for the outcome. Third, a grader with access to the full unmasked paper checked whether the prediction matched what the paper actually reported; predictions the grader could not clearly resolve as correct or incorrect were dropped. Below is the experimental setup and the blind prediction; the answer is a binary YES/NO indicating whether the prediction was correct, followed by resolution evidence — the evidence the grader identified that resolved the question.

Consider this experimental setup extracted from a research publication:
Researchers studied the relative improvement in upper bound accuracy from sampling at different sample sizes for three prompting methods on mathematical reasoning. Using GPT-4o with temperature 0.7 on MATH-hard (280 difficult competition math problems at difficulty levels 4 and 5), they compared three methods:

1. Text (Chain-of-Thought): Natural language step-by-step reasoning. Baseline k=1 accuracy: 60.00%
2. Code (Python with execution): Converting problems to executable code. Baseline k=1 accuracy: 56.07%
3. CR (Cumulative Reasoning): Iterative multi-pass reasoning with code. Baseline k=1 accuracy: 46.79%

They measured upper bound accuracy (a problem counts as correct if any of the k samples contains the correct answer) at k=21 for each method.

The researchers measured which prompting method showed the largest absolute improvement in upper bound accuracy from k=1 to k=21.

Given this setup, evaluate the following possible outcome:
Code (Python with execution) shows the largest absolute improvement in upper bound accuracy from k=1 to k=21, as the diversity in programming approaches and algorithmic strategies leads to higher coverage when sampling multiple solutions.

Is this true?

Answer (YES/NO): NO